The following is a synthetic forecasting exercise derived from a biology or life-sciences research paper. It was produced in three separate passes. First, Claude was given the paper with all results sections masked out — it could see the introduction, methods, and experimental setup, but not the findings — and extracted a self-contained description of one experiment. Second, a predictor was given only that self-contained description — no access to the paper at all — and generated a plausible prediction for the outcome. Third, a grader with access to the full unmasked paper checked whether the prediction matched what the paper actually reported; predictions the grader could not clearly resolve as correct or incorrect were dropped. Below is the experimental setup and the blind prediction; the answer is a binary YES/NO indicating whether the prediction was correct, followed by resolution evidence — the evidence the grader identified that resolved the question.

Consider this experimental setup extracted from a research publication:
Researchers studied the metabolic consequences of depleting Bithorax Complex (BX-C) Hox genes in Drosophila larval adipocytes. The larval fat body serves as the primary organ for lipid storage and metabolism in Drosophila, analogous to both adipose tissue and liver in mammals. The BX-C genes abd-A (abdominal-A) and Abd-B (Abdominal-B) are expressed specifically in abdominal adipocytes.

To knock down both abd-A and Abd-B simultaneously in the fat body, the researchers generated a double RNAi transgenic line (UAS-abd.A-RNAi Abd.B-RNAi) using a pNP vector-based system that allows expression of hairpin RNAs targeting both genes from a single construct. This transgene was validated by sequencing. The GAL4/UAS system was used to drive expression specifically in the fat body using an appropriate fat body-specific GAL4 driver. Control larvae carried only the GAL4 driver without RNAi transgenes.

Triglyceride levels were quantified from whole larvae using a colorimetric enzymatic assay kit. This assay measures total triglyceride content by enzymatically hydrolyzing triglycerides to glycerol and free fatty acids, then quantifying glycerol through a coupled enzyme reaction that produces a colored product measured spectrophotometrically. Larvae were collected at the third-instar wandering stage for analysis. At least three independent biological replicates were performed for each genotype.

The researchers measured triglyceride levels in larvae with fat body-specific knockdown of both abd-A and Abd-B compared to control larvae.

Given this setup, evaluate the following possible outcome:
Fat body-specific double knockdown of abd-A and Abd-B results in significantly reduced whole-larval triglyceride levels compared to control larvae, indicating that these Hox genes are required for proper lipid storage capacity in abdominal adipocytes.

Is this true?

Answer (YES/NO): YES